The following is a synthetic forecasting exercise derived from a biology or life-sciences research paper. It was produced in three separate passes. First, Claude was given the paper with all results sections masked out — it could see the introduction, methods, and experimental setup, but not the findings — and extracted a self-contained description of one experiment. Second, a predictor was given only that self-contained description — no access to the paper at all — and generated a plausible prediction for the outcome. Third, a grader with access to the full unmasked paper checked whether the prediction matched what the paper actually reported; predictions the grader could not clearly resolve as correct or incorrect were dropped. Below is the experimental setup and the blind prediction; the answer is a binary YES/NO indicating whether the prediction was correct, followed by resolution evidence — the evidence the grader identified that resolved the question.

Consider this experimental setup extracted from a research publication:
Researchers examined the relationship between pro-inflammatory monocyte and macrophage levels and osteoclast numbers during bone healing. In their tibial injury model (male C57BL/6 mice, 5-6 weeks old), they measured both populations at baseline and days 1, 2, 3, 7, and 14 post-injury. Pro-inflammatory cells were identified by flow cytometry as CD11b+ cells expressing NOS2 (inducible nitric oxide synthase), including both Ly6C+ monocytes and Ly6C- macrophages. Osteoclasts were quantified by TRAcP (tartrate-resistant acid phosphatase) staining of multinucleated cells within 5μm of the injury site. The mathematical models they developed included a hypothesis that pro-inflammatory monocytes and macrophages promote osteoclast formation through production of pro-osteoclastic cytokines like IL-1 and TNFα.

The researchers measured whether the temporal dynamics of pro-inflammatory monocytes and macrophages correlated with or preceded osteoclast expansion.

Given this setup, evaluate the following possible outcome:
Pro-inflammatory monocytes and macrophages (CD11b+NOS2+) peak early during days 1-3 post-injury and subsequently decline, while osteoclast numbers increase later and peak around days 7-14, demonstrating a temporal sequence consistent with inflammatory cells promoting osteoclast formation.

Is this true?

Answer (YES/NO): NO